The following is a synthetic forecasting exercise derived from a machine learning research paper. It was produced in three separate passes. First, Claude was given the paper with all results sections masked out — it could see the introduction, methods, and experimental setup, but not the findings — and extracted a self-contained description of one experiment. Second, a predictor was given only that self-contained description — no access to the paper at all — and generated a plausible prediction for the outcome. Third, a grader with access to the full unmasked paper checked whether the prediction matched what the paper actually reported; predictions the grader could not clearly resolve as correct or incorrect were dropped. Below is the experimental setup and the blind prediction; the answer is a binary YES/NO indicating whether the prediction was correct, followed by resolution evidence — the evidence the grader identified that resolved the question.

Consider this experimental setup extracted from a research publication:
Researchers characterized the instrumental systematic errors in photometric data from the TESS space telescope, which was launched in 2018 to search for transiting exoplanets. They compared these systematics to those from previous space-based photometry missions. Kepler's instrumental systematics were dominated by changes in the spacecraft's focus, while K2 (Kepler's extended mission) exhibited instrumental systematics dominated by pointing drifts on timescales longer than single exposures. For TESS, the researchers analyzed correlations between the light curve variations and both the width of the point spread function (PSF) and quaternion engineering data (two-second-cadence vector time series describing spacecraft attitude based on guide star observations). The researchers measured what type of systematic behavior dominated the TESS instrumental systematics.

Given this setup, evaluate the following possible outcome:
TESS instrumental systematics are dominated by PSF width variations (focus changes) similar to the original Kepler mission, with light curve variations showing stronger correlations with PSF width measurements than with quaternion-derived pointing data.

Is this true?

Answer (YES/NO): NO